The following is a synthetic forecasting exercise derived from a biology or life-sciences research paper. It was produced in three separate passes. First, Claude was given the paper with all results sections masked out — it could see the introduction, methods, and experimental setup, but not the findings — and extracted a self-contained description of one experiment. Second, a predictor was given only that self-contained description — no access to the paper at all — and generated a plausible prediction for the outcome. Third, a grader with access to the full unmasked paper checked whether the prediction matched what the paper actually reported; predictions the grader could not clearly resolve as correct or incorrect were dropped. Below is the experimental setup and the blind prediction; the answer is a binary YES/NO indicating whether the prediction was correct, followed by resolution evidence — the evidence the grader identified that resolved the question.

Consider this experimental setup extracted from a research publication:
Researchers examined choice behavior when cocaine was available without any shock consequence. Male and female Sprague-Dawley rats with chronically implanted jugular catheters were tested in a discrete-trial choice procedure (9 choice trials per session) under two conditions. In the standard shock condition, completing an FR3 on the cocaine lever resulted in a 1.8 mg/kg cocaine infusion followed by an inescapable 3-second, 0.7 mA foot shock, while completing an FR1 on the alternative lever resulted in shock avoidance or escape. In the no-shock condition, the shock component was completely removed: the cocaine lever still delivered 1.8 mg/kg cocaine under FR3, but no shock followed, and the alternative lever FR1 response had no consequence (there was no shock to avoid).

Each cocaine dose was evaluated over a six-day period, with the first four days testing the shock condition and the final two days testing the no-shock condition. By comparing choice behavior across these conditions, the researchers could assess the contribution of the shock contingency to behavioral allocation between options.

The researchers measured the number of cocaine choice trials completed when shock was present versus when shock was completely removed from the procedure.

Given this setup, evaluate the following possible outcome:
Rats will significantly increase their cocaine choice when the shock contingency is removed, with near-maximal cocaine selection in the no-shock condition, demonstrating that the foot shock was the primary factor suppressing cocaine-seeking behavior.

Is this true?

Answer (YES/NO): NO